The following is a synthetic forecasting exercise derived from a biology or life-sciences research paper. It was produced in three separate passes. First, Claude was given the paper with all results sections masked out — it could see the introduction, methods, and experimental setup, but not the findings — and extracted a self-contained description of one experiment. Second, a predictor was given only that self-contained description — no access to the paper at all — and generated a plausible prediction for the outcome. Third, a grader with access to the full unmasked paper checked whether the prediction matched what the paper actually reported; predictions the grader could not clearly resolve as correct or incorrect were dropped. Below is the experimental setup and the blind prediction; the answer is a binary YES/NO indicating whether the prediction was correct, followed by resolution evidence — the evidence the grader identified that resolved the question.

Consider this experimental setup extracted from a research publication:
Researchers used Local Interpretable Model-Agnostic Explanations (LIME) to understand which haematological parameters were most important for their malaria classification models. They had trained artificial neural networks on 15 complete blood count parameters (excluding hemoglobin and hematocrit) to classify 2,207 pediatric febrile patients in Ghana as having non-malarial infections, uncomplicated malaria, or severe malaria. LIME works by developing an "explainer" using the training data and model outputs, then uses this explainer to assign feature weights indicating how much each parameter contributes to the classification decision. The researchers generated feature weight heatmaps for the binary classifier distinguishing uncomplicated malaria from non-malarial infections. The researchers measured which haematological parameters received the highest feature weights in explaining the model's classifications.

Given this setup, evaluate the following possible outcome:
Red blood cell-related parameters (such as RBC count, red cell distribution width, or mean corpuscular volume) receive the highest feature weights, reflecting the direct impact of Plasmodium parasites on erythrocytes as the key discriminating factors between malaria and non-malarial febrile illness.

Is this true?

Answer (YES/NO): NO